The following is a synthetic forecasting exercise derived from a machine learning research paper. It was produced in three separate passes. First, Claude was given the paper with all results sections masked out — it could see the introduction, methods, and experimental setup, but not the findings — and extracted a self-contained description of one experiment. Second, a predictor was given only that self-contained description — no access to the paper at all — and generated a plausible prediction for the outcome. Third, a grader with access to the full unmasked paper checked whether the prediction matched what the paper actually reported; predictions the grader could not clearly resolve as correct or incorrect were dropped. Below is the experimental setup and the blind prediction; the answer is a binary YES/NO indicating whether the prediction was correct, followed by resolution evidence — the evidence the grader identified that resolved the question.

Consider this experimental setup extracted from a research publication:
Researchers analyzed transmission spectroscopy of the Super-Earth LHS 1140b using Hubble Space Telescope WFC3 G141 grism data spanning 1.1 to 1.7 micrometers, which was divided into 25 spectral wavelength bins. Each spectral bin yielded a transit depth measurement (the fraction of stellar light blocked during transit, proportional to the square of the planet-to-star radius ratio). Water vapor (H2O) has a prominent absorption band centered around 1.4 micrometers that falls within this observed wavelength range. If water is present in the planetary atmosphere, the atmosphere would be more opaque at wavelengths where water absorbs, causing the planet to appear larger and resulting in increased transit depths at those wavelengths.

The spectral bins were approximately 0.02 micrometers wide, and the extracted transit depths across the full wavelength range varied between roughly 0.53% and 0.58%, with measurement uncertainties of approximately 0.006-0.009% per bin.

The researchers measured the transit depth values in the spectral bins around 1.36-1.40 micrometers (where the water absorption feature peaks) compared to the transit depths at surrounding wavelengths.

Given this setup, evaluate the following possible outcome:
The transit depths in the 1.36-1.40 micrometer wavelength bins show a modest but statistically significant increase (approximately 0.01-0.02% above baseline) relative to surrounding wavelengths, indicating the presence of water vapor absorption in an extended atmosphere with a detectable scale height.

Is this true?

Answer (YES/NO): NO